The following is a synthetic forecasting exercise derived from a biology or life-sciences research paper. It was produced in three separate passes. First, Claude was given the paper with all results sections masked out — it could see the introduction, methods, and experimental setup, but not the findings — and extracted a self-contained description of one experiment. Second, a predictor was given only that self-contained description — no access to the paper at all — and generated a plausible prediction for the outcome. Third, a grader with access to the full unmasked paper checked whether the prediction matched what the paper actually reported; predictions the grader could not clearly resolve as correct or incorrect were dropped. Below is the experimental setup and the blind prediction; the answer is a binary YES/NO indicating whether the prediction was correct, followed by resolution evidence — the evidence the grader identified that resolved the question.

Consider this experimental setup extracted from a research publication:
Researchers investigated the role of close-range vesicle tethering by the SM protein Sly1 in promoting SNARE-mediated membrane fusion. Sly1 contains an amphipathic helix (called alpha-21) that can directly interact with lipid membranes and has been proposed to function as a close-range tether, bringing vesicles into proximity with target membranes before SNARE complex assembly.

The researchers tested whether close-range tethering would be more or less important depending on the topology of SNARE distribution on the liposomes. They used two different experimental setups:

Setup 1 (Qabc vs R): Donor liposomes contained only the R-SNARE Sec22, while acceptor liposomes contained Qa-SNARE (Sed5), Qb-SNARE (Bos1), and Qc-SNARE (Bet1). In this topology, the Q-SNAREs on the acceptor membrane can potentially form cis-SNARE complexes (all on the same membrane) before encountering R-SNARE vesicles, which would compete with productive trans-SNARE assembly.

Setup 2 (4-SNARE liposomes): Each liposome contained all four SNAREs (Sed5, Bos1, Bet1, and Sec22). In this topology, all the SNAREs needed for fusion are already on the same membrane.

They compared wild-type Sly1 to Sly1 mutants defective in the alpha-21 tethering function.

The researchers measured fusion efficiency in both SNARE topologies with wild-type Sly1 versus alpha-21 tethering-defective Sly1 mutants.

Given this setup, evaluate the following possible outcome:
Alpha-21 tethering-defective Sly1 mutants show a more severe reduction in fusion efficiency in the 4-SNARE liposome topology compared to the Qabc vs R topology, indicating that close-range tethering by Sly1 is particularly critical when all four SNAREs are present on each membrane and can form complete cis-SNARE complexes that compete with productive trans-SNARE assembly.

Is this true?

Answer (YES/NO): YES